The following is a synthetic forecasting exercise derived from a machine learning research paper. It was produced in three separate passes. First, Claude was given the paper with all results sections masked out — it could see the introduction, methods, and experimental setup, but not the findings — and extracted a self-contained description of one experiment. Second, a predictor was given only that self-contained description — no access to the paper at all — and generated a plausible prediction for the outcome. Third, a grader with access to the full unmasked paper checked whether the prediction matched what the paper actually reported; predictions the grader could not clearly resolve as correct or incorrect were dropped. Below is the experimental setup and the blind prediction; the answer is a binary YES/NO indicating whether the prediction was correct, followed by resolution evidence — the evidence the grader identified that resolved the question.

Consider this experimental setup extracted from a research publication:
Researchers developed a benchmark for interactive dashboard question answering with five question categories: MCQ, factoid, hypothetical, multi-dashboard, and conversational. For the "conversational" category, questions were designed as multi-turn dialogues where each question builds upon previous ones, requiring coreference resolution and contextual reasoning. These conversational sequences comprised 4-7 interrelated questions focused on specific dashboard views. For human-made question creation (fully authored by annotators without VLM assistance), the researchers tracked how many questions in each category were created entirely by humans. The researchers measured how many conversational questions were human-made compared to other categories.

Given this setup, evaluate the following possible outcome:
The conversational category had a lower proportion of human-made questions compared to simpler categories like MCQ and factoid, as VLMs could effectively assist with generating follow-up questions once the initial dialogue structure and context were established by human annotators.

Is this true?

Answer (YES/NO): YES